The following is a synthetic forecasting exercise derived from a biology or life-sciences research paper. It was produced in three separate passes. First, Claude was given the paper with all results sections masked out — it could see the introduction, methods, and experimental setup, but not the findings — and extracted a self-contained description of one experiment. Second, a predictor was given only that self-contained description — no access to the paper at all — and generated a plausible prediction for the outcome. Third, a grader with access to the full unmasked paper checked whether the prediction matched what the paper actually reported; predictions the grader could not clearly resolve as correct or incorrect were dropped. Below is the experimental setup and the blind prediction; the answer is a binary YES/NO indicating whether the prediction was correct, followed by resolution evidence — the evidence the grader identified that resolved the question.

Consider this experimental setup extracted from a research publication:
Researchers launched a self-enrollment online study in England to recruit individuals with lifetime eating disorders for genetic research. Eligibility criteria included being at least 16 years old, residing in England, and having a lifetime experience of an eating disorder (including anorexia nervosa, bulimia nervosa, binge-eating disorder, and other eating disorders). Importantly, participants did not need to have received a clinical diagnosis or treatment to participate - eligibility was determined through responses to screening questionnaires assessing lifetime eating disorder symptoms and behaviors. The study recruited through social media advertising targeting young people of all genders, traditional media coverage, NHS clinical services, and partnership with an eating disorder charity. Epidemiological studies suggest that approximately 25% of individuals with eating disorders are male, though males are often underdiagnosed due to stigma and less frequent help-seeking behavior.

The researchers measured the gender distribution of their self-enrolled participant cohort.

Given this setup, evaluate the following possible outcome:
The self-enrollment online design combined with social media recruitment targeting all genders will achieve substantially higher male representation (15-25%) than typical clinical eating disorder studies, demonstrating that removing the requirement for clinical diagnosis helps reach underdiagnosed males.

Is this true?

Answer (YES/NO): NO